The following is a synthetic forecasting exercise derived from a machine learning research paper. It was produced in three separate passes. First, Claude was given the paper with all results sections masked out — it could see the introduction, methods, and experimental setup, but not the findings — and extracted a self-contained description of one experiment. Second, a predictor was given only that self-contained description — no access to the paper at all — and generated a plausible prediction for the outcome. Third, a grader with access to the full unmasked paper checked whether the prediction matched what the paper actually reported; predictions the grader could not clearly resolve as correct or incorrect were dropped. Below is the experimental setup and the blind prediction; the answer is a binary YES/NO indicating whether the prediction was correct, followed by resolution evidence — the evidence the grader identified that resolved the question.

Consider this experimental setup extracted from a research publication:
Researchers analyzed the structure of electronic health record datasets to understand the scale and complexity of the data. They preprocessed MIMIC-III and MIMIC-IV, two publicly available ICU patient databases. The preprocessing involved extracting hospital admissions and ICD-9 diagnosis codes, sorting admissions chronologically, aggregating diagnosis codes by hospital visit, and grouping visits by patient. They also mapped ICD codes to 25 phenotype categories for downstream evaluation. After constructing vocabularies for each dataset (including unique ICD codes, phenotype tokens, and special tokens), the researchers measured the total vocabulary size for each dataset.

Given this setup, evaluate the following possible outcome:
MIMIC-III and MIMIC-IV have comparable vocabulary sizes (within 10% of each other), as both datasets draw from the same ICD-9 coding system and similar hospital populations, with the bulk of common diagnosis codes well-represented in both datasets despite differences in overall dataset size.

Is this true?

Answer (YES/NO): NO